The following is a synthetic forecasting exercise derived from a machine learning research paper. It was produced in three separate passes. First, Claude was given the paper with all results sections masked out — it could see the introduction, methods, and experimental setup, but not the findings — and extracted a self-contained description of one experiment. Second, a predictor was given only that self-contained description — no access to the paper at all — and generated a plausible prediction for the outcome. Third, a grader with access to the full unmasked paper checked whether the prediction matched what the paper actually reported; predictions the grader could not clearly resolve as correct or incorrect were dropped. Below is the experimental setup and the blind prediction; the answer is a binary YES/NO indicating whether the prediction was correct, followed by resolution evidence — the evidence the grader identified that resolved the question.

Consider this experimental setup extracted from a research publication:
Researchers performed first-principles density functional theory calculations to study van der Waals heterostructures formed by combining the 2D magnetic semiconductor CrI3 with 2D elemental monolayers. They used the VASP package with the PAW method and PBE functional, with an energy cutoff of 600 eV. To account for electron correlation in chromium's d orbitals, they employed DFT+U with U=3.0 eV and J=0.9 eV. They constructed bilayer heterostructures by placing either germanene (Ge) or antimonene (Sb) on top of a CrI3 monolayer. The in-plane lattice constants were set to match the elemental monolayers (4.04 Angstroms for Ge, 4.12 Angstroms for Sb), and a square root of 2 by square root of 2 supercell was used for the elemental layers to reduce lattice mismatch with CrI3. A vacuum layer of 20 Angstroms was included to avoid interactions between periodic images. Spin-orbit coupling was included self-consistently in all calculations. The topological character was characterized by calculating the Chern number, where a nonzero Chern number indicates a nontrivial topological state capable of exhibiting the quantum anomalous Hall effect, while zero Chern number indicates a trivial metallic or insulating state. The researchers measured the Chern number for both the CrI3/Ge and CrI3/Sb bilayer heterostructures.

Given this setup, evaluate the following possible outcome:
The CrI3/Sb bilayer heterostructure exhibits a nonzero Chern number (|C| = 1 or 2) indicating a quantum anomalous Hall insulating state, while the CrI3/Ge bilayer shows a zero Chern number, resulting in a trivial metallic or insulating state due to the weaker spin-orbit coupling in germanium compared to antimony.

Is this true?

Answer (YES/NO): YES